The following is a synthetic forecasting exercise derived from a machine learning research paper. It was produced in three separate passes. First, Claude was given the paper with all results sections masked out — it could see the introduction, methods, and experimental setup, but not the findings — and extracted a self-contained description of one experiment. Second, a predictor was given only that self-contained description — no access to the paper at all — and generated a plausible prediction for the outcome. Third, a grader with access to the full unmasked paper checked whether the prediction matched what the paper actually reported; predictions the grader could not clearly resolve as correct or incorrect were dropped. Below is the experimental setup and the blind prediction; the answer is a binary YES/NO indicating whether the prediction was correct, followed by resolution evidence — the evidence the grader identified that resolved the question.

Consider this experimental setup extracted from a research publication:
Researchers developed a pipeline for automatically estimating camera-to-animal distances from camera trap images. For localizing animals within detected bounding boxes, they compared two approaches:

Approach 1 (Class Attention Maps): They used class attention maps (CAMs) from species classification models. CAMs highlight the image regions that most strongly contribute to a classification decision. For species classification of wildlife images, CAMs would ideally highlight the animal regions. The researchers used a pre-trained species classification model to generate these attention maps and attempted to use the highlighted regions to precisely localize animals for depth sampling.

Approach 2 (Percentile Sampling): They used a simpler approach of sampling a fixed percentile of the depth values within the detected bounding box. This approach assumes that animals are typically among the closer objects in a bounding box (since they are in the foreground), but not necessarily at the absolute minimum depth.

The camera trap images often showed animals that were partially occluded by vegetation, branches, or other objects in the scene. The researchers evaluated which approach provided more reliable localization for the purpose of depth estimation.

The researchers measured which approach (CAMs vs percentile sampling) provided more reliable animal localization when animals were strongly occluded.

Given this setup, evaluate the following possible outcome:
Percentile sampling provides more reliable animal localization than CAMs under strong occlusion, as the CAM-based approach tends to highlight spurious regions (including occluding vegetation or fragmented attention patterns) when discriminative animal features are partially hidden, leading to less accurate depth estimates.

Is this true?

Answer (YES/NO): YES